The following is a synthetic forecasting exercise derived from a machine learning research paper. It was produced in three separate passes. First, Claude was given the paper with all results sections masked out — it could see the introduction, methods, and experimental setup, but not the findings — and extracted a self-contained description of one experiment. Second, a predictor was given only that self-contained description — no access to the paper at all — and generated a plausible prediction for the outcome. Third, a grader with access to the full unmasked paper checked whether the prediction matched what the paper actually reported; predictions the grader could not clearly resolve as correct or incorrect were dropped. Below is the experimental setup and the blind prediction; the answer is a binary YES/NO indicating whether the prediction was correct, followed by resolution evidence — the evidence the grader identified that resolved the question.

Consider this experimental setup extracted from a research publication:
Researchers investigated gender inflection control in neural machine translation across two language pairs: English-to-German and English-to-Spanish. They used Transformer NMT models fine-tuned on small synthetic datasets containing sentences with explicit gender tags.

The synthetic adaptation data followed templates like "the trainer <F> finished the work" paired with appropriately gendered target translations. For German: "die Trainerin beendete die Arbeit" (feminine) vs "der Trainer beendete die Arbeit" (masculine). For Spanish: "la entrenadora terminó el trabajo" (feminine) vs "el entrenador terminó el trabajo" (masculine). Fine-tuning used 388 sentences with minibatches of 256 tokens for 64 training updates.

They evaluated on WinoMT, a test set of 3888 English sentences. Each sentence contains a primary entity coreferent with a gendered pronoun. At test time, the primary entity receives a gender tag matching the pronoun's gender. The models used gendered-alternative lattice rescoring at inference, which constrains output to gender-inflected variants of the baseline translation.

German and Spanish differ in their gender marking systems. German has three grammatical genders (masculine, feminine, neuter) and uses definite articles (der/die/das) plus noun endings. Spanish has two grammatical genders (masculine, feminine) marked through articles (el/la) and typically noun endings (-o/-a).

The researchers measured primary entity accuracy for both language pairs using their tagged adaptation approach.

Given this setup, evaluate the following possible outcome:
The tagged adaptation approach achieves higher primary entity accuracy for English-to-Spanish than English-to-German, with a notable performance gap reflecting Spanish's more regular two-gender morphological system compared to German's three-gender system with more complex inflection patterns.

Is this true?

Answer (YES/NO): NO